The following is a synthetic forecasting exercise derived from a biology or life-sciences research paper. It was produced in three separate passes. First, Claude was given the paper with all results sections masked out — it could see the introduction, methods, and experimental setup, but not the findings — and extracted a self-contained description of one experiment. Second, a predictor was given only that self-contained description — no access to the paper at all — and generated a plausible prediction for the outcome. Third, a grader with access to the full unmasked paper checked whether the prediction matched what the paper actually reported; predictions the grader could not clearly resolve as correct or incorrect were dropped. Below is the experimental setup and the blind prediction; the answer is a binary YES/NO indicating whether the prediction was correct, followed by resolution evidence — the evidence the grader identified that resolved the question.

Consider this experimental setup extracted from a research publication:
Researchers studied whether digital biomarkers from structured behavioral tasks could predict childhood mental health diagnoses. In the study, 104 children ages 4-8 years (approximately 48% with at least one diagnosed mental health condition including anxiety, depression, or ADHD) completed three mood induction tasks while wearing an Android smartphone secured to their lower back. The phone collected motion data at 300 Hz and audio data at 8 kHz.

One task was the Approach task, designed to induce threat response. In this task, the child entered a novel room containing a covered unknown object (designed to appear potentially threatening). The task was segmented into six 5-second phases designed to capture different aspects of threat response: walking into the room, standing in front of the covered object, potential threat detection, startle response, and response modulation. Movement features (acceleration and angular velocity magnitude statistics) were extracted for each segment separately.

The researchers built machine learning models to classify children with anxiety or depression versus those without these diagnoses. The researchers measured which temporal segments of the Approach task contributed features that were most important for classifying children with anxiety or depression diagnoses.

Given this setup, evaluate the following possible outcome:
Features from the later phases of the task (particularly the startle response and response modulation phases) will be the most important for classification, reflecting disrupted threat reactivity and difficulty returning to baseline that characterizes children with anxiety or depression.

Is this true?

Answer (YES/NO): NO